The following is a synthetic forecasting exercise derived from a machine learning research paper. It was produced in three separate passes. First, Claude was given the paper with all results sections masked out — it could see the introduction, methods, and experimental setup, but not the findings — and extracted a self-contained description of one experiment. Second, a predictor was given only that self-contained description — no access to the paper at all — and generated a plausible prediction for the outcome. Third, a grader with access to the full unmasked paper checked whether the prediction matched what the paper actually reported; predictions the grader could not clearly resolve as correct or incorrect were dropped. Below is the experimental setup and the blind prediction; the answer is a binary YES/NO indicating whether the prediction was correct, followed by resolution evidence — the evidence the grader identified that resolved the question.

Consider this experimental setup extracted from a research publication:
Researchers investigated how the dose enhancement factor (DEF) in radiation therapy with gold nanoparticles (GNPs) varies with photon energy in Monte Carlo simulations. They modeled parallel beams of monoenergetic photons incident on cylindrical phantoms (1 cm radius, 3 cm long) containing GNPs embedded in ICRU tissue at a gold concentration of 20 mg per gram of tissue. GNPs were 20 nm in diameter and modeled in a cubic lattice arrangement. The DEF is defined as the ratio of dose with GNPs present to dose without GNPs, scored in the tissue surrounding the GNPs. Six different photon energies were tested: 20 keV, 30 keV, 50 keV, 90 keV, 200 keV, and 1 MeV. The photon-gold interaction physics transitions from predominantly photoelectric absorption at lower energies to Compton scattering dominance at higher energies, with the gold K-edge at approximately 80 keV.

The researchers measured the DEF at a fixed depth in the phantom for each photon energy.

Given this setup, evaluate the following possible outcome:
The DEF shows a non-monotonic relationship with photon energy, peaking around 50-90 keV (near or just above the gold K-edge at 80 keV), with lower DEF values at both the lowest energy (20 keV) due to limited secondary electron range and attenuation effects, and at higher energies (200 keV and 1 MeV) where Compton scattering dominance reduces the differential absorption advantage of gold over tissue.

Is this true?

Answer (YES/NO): NO